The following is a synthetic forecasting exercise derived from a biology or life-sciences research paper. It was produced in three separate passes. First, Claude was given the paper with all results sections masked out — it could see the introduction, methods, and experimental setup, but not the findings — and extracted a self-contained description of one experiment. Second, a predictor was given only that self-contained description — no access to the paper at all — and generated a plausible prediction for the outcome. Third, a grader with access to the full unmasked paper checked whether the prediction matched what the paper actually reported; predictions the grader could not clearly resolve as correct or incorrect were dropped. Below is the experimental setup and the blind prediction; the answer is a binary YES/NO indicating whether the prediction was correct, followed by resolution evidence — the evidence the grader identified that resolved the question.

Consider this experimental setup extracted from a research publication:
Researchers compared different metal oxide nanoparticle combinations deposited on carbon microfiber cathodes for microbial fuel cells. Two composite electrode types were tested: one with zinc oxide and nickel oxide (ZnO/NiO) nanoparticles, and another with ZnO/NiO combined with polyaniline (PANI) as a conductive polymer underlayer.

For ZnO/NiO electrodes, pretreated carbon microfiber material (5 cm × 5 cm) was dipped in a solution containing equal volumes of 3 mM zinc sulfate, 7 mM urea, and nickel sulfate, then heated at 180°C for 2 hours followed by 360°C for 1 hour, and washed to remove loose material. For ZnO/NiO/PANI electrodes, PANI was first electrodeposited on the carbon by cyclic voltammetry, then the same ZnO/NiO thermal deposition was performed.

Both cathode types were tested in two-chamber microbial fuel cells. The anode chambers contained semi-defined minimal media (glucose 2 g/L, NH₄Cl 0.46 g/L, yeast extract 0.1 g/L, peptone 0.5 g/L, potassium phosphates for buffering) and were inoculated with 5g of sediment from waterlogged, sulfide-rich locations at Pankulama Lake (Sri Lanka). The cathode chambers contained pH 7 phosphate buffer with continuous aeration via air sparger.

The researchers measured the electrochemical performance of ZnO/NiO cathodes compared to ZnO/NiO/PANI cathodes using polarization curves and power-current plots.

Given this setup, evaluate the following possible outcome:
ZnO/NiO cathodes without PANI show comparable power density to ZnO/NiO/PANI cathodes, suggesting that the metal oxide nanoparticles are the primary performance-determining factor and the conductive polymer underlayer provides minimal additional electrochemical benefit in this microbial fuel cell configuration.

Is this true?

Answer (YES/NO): NO